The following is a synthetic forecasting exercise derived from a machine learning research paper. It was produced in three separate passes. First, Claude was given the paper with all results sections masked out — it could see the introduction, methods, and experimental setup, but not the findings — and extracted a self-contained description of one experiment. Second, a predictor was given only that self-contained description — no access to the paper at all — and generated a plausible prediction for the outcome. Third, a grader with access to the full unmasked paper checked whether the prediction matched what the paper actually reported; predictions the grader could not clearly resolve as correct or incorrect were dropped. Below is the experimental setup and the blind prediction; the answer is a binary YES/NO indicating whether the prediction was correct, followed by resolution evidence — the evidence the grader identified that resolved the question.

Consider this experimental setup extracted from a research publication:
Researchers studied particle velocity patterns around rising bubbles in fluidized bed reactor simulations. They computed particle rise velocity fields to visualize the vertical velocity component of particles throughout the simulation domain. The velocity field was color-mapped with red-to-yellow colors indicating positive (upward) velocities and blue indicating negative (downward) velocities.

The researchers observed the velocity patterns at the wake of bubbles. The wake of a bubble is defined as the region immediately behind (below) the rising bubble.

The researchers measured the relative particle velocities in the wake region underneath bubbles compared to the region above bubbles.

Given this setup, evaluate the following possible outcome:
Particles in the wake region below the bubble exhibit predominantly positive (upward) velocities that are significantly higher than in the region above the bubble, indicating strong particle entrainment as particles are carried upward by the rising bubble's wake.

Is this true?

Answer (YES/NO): YES